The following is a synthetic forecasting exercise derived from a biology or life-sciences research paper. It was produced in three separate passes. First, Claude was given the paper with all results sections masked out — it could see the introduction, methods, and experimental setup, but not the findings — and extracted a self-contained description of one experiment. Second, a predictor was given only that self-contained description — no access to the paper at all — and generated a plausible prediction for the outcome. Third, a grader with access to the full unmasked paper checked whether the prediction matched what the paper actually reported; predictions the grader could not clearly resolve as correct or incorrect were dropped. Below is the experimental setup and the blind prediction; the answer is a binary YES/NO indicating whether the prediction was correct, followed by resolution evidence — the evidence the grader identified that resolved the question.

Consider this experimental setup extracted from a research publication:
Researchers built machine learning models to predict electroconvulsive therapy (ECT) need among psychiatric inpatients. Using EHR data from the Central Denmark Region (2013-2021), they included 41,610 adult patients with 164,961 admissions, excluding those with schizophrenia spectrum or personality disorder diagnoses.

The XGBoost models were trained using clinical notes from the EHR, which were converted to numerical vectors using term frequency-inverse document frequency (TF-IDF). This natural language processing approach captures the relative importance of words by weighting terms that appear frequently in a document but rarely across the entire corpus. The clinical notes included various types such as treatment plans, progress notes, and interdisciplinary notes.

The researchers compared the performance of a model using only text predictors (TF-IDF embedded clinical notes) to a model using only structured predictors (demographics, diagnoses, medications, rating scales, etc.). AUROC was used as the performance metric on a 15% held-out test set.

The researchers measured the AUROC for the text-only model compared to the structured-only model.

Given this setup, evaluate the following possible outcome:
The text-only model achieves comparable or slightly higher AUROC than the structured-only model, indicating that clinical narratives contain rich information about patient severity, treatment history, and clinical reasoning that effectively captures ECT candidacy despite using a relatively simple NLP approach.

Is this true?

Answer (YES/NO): NO